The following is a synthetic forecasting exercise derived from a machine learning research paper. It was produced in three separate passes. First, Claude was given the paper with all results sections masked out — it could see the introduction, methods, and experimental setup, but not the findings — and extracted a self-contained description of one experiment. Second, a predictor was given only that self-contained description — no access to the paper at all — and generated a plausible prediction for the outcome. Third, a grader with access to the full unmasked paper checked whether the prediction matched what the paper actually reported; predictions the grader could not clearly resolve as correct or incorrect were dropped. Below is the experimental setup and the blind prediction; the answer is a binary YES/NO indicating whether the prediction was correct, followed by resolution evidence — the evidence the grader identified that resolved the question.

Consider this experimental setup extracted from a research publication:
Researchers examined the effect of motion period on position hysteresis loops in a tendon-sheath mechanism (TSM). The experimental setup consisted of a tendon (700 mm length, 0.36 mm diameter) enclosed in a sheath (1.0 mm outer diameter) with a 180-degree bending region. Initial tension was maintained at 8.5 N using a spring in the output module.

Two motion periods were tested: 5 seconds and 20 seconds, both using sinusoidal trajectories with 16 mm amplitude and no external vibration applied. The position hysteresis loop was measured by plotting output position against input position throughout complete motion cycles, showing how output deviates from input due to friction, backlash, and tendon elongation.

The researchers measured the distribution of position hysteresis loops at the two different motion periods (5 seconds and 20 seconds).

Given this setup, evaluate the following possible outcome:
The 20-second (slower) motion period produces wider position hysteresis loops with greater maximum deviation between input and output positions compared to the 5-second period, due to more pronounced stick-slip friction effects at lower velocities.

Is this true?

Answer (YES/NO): NO